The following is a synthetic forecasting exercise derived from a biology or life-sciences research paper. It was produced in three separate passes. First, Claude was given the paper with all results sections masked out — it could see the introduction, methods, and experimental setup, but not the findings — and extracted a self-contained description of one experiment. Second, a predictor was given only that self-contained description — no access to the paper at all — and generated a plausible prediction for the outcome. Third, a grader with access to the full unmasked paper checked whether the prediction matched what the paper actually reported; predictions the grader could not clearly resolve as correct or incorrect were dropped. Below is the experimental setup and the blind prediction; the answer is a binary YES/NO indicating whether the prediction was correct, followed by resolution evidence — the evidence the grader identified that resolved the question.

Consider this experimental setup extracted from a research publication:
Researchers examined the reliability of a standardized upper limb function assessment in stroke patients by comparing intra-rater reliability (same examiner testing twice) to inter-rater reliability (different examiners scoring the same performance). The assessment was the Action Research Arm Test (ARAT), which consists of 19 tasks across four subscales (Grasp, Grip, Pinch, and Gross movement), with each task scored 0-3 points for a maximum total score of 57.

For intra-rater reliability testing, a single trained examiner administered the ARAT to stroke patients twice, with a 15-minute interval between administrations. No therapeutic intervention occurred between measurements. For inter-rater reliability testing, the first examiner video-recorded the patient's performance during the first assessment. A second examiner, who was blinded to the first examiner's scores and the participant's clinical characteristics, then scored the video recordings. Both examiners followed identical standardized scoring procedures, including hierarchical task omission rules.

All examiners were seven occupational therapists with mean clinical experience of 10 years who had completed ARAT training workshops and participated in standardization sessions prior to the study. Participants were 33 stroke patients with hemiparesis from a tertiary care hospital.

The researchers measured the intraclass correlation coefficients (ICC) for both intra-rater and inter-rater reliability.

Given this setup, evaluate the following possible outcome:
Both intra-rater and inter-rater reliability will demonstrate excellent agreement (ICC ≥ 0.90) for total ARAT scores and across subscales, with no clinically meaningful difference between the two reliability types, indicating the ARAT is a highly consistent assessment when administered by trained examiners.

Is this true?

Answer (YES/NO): YES